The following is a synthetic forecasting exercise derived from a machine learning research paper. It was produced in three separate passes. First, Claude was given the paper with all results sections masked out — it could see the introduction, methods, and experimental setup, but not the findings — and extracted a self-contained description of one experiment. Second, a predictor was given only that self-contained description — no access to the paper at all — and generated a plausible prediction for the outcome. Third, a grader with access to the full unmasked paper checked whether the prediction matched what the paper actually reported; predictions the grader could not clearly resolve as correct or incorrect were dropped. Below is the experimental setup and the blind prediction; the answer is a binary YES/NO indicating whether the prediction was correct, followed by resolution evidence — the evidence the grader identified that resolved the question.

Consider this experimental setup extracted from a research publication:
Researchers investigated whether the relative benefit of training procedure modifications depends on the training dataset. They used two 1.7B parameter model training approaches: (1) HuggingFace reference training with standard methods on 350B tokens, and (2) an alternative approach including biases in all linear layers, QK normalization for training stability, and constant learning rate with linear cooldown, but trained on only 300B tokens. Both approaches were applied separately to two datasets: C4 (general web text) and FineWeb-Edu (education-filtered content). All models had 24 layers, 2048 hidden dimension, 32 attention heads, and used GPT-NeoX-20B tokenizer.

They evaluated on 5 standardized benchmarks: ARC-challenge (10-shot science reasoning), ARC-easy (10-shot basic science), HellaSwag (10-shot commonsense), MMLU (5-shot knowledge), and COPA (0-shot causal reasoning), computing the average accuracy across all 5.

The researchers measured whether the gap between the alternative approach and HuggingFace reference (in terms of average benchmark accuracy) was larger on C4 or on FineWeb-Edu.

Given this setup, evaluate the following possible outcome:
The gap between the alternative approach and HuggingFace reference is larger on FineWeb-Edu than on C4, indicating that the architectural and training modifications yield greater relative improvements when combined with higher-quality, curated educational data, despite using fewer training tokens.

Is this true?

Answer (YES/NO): NO